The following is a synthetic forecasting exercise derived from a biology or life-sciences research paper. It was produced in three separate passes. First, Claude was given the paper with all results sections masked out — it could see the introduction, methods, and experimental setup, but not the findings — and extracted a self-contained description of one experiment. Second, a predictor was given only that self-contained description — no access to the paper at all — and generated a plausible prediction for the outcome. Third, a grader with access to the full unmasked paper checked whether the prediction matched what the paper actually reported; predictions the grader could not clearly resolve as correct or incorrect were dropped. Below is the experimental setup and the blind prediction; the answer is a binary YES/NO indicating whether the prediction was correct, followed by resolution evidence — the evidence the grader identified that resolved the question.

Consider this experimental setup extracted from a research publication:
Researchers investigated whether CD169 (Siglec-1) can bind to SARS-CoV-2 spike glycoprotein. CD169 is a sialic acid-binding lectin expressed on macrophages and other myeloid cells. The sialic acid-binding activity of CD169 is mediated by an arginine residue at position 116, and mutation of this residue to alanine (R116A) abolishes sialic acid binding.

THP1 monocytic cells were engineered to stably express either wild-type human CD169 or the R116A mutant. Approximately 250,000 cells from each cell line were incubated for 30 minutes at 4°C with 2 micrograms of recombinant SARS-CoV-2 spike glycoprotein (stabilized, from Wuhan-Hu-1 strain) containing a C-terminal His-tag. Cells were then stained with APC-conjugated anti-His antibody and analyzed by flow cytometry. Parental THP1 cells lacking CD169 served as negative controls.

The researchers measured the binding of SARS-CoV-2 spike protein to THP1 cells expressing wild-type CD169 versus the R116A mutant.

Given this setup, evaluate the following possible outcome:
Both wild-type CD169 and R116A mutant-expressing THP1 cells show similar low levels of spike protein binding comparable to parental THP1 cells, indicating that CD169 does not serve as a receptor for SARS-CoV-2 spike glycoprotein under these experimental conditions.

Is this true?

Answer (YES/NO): NO